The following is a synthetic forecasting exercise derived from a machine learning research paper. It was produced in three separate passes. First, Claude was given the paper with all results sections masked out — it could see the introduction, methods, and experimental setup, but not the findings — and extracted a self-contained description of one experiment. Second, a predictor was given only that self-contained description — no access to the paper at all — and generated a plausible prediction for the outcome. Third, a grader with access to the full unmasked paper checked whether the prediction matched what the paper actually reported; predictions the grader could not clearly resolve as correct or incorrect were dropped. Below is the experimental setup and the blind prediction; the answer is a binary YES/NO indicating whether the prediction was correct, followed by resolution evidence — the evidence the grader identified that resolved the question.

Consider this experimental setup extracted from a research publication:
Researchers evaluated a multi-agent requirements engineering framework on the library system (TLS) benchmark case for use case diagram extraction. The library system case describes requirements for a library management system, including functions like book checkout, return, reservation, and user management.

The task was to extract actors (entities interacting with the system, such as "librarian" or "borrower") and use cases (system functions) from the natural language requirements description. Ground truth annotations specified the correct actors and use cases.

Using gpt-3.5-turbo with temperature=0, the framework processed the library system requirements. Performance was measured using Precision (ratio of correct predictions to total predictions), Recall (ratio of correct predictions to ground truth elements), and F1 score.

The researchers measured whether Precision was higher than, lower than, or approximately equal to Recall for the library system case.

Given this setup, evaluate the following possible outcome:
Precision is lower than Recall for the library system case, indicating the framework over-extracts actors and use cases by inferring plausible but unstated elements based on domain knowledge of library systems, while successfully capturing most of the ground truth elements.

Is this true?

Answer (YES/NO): NO